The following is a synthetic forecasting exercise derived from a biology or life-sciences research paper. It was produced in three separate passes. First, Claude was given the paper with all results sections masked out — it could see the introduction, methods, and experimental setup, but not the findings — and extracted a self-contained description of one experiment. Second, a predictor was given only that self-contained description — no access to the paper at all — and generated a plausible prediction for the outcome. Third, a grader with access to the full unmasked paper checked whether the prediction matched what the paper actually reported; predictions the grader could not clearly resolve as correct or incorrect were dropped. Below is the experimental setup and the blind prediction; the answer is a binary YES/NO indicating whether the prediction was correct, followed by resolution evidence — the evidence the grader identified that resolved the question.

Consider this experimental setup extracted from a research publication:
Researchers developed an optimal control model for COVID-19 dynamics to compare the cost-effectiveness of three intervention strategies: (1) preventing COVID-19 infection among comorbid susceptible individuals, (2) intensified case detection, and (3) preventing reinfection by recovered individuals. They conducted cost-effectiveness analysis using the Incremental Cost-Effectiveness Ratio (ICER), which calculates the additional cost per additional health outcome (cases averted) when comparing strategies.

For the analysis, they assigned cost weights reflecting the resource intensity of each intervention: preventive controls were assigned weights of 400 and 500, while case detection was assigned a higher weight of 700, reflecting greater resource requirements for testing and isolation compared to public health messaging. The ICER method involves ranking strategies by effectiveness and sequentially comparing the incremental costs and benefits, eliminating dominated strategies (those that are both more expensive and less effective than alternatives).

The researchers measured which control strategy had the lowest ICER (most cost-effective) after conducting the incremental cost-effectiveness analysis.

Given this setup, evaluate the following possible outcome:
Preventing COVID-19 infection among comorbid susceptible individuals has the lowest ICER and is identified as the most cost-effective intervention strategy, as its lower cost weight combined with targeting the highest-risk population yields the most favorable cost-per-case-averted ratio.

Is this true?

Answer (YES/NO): YES